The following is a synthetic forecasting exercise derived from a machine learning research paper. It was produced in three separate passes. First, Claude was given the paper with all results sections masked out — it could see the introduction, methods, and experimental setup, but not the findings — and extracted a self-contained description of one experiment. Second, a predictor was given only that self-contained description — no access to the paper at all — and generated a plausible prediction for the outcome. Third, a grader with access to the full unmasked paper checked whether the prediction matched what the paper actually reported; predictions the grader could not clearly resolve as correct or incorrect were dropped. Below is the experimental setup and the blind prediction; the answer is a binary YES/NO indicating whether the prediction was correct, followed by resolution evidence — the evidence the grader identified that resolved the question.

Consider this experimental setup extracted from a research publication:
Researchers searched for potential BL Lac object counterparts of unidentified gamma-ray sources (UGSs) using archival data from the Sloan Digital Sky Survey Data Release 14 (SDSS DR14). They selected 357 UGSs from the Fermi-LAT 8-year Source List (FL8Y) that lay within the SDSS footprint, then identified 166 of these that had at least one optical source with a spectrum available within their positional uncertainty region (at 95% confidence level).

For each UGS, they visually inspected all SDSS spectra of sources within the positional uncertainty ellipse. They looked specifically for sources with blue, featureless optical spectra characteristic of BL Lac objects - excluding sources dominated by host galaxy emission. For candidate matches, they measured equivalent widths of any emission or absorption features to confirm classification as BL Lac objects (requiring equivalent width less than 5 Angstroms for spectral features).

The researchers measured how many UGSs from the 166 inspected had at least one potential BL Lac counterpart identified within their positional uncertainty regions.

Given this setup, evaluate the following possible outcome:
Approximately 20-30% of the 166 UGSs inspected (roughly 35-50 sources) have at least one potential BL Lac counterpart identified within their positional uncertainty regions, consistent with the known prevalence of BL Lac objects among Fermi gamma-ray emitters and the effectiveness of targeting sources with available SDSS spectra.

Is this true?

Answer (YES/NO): NO